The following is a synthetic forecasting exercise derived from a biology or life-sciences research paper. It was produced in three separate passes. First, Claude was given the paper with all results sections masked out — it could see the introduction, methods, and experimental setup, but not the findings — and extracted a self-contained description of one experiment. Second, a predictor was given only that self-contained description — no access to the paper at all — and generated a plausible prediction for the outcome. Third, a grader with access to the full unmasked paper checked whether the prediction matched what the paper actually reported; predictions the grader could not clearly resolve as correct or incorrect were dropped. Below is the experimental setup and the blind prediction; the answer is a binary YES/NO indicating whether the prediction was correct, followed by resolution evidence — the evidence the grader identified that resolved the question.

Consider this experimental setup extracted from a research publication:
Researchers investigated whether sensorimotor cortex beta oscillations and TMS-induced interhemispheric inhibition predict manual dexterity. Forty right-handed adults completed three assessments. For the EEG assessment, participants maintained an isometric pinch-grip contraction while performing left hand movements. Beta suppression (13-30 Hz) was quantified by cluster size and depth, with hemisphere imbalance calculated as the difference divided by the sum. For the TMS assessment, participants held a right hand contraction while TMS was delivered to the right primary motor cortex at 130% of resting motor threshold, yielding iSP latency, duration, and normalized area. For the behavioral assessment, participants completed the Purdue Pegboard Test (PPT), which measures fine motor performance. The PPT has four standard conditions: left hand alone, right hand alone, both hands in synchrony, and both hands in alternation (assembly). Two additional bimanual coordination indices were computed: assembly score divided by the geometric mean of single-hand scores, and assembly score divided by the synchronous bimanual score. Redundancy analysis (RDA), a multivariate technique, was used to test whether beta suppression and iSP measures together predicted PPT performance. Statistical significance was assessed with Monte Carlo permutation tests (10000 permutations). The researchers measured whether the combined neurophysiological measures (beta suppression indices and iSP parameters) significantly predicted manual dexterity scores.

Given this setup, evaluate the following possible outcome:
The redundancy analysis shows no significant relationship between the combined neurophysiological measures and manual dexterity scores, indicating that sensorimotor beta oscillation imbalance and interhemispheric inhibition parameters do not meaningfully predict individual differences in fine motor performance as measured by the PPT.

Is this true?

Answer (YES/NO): YES